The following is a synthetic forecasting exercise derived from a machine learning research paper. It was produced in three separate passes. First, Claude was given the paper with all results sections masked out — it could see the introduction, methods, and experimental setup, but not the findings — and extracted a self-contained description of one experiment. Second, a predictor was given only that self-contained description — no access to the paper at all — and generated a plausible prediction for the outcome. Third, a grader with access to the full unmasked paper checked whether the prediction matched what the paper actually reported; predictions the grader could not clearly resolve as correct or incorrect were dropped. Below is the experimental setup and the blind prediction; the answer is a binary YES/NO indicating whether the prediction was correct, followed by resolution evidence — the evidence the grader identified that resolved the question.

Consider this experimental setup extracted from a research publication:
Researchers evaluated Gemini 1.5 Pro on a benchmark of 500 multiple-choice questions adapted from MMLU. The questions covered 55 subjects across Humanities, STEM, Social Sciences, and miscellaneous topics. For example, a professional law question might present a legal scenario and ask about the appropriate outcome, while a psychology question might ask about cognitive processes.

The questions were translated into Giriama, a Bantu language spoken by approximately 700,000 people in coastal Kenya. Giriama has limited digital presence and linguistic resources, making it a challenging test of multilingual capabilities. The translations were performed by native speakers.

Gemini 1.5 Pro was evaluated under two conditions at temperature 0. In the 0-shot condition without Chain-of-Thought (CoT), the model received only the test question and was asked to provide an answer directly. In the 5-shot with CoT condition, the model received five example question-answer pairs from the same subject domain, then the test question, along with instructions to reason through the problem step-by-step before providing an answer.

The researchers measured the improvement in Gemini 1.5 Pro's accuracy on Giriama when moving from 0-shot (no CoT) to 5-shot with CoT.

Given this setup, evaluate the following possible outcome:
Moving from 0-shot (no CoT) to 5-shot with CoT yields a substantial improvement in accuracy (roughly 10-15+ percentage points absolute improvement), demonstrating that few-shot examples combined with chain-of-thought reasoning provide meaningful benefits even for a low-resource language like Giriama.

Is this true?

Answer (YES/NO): YES